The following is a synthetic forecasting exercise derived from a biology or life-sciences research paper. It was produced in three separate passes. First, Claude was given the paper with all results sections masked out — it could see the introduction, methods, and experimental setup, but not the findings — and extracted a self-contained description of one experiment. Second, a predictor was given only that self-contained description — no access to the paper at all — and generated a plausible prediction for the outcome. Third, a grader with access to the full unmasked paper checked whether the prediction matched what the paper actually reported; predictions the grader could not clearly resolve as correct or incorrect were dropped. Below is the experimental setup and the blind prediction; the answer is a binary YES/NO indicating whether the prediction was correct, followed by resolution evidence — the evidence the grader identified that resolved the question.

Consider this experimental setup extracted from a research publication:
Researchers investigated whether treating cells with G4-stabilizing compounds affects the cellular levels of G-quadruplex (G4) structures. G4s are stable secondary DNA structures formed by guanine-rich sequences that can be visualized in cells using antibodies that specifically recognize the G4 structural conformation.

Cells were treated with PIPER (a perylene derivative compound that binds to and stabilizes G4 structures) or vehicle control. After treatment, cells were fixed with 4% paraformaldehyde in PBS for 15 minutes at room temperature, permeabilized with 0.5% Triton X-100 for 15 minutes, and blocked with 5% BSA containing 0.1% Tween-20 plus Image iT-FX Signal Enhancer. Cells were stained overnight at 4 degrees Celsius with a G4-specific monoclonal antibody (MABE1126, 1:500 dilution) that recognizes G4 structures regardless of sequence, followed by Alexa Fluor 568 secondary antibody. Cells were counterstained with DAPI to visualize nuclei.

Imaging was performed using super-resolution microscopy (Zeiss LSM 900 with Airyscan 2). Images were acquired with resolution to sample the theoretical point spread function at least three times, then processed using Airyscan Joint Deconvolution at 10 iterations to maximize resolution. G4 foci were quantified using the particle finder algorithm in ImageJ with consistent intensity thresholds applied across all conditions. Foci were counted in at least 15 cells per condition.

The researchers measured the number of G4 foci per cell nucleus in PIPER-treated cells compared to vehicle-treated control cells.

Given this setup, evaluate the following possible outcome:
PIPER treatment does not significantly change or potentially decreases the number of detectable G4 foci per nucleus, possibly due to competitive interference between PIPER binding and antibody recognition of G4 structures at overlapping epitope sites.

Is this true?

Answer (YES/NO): NO